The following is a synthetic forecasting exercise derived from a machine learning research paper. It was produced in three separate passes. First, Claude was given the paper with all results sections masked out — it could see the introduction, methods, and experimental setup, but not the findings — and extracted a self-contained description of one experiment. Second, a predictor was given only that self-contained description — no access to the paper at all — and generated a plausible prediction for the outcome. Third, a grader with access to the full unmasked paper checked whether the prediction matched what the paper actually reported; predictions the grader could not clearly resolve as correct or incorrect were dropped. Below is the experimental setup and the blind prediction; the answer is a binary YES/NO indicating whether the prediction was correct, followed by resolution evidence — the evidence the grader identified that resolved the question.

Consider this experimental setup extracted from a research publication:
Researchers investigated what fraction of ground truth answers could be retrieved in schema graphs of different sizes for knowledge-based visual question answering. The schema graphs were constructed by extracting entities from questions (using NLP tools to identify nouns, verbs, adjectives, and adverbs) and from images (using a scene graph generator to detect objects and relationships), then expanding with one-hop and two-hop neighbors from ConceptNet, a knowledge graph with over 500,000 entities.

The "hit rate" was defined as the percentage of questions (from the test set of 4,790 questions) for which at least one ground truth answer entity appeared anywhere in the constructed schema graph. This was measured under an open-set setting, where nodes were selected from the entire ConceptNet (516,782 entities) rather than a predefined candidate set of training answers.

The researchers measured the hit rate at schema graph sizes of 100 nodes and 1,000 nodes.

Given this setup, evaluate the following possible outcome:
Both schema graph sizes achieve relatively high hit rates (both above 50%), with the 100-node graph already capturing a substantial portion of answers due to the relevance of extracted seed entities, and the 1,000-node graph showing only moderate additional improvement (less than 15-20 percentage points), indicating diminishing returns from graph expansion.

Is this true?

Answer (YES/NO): NO